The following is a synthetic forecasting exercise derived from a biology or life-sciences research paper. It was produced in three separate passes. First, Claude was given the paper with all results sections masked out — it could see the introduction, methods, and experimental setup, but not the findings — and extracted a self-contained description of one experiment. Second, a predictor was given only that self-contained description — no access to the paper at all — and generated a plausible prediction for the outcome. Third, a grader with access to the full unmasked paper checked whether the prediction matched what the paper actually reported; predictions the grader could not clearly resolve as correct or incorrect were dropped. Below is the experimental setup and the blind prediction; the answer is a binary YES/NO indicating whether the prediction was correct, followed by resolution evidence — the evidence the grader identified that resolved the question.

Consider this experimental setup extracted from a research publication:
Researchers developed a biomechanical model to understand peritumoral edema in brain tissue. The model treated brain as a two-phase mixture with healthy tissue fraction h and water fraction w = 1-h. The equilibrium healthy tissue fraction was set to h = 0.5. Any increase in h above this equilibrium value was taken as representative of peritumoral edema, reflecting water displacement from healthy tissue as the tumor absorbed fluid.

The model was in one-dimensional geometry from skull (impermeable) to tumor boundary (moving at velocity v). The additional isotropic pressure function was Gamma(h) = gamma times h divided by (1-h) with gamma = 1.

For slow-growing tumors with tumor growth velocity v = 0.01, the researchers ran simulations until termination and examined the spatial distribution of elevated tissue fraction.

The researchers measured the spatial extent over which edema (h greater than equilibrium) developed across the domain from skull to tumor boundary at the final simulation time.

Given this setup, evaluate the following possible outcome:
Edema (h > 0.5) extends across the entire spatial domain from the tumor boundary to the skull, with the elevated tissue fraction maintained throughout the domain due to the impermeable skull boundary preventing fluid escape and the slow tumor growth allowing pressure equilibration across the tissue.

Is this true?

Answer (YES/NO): YES